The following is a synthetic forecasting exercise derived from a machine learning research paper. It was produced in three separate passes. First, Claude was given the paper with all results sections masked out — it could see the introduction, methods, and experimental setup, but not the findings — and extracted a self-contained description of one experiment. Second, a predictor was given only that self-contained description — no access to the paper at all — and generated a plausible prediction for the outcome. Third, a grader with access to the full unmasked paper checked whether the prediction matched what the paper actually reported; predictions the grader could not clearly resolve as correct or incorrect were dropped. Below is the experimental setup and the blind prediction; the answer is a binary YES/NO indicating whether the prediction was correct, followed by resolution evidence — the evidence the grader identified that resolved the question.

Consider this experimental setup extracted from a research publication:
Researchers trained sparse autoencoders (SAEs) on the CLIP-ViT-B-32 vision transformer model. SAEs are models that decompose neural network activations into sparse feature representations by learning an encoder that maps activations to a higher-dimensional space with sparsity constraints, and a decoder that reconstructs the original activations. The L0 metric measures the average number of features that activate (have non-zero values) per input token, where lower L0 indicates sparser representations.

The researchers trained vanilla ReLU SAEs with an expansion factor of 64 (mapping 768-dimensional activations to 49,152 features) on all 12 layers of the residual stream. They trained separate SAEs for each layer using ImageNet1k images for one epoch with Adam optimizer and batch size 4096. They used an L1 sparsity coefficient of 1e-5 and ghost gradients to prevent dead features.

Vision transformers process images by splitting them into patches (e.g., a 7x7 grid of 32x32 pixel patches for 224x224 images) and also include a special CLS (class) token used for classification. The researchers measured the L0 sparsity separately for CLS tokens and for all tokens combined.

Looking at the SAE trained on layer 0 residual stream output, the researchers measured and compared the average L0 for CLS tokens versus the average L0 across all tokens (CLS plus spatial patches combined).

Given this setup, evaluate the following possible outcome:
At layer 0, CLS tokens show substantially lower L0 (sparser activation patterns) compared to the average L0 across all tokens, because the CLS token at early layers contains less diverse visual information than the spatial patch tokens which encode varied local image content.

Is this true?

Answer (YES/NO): YES